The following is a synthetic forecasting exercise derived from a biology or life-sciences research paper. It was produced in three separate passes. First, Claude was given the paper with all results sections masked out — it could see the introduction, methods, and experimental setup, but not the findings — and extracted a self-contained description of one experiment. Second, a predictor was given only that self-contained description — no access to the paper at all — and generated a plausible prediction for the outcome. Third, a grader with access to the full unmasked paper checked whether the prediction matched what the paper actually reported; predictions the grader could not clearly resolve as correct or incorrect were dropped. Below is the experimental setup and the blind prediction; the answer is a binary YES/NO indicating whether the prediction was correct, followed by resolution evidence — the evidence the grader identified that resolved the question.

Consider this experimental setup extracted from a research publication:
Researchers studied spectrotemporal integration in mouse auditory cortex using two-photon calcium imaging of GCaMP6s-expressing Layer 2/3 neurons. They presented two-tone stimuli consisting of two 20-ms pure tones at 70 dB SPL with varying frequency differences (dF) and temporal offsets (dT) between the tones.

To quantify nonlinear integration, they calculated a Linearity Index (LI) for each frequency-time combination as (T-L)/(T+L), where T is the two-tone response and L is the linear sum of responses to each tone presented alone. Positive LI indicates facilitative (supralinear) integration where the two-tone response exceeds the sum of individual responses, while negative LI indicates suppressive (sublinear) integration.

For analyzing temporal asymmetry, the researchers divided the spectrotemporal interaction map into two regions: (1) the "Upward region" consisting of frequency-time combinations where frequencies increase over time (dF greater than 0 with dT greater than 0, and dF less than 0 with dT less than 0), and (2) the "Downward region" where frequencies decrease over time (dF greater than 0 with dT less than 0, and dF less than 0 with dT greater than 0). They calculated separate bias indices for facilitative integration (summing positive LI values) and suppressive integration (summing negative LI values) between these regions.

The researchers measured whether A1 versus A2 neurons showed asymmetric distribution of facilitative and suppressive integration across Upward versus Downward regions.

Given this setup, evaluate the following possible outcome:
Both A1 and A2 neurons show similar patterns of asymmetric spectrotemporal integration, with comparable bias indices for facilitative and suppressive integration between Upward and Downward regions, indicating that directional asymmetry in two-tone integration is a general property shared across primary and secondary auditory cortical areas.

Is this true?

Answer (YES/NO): NO